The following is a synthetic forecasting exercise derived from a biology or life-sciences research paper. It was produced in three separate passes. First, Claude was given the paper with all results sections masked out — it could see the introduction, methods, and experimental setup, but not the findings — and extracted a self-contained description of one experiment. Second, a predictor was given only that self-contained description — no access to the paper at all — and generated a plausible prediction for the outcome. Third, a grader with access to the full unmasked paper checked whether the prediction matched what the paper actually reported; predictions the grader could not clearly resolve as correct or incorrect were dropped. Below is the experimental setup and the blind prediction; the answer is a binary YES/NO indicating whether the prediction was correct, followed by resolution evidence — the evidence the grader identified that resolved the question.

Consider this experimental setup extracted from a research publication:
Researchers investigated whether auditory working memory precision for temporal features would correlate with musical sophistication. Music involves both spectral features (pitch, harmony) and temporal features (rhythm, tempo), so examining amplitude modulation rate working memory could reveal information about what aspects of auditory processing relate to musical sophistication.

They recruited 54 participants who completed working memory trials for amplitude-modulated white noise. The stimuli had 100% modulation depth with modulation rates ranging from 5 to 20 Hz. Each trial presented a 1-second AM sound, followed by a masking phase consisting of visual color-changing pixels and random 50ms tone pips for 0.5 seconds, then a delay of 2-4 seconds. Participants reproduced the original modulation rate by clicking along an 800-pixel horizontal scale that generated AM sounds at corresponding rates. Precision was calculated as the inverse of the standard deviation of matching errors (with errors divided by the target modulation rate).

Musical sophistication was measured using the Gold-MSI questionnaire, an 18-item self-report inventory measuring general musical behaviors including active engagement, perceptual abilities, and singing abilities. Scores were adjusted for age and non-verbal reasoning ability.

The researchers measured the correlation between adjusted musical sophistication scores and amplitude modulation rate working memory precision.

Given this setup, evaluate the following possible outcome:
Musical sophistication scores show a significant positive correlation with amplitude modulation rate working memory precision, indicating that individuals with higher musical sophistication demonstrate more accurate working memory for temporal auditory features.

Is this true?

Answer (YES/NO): NO